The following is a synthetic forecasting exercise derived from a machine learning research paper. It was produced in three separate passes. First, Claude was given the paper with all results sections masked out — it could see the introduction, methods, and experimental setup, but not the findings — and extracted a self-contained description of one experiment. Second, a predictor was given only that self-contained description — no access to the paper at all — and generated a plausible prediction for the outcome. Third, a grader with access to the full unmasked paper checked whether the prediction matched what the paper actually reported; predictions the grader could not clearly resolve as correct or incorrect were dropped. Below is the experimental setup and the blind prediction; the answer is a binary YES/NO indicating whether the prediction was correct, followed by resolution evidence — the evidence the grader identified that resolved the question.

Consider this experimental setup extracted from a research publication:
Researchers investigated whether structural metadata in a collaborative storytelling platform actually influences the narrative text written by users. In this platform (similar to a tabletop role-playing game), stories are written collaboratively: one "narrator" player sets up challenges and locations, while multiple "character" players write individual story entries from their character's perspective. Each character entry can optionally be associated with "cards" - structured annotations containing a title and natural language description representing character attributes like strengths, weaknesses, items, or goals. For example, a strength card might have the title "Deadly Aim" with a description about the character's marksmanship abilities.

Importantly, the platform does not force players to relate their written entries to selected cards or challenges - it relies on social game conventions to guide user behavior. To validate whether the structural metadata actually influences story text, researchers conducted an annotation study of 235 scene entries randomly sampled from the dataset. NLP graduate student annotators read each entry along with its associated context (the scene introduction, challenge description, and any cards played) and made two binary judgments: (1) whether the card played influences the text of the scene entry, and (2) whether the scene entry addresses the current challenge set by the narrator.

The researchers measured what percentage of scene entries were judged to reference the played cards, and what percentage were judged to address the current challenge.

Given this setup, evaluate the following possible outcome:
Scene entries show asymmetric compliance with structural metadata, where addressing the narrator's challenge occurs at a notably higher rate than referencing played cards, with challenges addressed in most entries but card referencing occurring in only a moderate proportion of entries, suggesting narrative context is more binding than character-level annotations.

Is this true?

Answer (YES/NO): NO